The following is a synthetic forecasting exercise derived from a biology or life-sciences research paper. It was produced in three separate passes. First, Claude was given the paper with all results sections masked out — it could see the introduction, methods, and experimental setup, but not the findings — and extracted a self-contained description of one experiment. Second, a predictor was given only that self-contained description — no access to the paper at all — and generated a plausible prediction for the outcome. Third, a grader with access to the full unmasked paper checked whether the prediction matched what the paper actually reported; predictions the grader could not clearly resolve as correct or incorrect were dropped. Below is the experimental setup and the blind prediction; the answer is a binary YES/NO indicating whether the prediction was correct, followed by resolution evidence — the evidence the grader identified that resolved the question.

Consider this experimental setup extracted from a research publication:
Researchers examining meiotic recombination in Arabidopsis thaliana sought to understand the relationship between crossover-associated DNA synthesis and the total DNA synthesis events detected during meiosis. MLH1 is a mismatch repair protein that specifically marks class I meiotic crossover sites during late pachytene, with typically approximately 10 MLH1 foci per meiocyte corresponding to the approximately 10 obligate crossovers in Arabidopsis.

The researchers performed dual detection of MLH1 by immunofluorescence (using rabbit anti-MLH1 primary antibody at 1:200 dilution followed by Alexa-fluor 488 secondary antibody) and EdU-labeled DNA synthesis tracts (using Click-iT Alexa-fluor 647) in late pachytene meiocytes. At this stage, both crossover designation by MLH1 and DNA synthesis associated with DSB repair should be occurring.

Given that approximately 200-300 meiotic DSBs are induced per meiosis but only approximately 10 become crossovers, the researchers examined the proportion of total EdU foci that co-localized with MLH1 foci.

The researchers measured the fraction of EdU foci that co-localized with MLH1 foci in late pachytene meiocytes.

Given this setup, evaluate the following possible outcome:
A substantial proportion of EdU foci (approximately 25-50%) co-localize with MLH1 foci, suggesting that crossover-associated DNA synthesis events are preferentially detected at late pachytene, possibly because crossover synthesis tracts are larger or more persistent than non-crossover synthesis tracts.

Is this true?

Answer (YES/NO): NO